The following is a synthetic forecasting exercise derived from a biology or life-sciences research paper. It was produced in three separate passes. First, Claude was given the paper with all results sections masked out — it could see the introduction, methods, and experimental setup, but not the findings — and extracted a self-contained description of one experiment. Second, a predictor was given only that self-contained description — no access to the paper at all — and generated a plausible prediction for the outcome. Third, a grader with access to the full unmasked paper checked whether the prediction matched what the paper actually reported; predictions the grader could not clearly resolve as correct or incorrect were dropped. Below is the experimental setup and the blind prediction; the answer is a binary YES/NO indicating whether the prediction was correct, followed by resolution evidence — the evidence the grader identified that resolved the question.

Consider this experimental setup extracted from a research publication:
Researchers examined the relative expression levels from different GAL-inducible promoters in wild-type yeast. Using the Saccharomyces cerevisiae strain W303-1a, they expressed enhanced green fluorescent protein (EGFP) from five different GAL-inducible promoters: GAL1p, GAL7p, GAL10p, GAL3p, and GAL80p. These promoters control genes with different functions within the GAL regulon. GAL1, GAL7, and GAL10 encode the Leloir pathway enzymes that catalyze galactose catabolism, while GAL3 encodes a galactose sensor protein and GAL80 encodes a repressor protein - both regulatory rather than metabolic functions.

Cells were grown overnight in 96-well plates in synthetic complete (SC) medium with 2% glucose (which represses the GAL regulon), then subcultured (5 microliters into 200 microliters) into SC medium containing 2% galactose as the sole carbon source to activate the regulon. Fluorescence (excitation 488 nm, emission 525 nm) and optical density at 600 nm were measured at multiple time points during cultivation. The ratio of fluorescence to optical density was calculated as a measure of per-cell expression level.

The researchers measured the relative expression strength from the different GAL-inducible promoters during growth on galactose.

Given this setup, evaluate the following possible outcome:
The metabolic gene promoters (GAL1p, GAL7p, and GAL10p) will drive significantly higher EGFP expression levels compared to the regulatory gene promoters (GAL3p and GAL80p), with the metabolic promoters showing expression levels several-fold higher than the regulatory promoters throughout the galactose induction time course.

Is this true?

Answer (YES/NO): NO